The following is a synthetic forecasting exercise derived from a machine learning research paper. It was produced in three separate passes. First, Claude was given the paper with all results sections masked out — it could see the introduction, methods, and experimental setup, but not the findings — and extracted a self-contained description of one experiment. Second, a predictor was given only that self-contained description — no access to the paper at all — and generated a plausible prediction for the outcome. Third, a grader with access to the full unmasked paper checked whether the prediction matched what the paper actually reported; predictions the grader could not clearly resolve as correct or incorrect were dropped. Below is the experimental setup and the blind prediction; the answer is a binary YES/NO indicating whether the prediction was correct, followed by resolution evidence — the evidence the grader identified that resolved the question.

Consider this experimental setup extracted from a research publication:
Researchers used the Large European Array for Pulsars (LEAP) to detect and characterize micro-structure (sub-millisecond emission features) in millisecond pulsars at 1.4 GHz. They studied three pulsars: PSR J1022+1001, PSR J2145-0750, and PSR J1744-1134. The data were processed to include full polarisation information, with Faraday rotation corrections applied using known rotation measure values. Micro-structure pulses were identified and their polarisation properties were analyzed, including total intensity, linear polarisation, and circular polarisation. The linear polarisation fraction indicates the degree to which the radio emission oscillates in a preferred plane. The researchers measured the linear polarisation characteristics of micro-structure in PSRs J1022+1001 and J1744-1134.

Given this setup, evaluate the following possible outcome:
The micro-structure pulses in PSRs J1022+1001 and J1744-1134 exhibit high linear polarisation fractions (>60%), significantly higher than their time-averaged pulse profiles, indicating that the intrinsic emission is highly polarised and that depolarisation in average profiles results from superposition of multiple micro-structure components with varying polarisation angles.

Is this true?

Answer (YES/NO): NO